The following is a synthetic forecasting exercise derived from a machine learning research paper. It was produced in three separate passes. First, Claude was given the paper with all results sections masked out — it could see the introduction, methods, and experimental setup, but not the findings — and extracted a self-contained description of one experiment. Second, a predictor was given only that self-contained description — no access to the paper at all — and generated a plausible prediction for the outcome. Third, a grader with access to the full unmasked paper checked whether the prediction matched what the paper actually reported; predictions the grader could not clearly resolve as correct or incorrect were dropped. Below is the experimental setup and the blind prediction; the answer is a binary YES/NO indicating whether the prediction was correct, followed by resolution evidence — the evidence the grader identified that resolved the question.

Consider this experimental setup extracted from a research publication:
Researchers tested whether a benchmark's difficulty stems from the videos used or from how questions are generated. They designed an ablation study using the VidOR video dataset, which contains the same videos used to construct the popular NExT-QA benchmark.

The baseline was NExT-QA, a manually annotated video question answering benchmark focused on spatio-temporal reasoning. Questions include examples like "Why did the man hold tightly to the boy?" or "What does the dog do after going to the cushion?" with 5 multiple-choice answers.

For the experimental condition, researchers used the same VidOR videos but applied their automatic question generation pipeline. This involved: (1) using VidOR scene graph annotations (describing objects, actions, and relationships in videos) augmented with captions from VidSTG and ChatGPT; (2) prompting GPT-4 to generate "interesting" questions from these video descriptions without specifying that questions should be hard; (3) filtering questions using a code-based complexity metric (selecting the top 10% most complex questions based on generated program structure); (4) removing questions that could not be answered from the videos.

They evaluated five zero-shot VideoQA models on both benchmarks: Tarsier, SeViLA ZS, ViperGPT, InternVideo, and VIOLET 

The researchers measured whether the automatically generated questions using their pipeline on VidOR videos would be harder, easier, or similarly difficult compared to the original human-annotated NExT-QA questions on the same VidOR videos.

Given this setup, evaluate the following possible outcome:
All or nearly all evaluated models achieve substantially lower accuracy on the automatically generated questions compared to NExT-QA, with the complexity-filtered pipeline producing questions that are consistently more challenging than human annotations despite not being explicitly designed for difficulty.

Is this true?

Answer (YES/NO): YES